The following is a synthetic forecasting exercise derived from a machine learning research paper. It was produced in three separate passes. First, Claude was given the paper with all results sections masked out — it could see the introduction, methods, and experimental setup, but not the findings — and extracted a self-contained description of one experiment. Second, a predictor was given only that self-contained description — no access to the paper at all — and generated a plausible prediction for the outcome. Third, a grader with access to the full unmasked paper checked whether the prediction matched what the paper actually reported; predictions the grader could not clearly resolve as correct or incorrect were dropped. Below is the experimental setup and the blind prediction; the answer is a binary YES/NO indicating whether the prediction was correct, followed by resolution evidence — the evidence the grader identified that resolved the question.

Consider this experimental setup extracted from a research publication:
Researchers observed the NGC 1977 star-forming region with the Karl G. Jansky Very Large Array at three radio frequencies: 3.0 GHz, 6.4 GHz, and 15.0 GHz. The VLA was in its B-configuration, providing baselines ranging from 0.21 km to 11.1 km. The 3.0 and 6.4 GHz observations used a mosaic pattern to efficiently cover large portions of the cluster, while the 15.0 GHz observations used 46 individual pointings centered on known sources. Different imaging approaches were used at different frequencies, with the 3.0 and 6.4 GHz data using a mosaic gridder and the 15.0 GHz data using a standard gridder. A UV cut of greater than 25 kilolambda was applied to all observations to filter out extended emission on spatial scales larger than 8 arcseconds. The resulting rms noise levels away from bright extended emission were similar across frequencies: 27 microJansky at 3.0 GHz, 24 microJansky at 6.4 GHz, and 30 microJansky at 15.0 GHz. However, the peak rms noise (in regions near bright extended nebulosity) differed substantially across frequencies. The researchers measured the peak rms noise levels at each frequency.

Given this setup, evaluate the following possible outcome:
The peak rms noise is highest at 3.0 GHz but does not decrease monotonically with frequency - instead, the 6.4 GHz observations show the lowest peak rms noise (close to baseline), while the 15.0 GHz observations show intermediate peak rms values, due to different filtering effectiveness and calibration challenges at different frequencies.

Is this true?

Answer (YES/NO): NO